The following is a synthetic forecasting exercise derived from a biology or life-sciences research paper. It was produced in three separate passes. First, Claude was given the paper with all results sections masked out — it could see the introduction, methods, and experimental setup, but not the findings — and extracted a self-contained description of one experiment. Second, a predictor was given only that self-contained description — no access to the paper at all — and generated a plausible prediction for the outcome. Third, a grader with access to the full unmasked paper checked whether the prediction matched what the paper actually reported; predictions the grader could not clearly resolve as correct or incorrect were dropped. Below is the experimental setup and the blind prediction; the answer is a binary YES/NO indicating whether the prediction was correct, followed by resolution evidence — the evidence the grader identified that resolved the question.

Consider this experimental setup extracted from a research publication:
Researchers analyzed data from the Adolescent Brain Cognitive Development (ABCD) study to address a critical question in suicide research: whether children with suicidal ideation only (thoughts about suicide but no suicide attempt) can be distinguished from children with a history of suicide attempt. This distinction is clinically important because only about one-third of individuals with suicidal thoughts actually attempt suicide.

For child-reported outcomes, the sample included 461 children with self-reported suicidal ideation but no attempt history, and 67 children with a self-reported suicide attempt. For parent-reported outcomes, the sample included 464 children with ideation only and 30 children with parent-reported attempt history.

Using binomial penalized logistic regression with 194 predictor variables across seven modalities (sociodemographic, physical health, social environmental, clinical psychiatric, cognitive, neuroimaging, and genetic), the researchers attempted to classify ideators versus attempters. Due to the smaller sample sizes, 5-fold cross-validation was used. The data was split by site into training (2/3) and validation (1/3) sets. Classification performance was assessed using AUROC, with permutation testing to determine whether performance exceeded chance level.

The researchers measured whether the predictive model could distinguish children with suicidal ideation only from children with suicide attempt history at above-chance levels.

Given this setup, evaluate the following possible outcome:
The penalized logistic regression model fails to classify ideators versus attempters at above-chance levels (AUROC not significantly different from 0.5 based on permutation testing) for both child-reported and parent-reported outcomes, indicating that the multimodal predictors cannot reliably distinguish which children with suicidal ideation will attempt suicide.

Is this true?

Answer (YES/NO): YES